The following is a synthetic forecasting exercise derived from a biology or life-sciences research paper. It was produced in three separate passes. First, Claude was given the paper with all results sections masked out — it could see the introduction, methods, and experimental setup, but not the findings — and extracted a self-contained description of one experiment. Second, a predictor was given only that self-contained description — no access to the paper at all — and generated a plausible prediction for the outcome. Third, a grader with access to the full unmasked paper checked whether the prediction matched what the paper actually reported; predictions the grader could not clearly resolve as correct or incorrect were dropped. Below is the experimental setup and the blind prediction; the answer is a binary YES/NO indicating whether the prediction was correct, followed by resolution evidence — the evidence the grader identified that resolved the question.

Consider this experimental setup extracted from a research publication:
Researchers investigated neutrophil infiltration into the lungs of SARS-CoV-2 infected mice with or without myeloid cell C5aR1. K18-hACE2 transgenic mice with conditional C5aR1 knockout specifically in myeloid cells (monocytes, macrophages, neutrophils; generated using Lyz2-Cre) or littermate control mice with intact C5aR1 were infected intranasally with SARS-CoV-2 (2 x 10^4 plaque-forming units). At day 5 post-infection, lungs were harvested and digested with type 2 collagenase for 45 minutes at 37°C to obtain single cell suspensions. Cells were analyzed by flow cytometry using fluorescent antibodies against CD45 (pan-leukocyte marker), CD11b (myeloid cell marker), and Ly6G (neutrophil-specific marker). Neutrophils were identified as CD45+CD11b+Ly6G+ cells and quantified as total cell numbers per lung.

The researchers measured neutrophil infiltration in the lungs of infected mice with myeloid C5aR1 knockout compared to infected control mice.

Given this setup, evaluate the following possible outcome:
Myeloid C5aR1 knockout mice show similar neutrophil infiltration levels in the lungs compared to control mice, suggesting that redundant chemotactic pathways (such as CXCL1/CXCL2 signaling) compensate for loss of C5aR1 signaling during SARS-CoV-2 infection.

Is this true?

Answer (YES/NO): YES